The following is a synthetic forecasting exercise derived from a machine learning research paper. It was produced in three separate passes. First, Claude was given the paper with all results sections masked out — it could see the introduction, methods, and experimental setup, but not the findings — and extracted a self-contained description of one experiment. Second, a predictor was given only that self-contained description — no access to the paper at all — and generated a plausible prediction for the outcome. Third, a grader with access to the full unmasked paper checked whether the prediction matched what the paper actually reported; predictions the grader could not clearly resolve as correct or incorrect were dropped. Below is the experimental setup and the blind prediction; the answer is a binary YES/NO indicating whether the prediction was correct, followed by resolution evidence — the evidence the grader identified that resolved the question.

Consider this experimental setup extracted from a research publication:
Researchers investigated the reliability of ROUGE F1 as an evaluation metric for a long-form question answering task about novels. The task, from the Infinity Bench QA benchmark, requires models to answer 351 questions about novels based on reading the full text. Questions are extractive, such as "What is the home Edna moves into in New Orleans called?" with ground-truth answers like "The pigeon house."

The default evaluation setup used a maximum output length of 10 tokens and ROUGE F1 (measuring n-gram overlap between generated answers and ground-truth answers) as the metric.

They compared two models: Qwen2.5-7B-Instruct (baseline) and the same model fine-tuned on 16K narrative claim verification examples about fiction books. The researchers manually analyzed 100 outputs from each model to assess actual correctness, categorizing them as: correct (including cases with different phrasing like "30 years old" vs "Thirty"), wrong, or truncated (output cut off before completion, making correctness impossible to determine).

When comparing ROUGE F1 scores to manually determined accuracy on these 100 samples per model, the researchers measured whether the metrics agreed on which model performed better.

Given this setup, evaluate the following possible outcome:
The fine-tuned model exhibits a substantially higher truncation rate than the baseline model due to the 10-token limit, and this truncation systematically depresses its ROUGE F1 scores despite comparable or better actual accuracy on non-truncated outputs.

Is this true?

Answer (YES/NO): YES